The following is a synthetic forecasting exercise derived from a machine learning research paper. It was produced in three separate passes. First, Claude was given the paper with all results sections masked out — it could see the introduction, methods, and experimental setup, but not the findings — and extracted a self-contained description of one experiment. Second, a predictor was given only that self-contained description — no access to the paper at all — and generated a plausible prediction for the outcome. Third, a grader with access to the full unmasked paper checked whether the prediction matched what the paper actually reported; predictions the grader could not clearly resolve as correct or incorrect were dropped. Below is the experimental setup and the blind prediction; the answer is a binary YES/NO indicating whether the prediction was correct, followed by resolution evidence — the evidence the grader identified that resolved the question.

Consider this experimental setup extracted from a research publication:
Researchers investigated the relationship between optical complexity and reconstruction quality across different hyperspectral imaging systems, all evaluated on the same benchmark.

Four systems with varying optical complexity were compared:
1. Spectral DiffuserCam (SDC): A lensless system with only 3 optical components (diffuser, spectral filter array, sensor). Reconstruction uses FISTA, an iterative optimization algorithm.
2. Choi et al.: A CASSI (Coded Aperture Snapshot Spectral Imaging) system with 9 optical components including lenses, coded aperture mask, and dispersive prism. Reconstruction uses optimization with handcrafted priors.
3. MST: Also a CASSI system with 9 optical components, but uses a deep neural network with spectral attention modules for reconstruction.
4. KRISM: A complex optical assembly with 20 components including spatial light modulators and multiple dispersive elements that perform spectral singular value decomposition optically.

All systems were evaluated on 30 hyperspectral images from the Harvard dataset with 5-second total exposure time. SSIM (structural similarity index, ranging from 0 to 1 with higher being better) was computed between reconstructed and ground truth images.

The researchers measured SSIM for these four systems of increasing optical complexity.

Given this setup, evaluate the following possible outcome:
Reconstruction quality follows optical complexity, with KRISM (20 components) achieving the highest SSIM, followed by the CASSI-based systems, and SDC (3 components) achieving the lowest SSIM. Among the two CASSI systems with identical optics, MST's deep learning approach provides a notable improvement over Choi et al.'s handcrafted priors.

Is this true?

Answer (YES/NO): YES